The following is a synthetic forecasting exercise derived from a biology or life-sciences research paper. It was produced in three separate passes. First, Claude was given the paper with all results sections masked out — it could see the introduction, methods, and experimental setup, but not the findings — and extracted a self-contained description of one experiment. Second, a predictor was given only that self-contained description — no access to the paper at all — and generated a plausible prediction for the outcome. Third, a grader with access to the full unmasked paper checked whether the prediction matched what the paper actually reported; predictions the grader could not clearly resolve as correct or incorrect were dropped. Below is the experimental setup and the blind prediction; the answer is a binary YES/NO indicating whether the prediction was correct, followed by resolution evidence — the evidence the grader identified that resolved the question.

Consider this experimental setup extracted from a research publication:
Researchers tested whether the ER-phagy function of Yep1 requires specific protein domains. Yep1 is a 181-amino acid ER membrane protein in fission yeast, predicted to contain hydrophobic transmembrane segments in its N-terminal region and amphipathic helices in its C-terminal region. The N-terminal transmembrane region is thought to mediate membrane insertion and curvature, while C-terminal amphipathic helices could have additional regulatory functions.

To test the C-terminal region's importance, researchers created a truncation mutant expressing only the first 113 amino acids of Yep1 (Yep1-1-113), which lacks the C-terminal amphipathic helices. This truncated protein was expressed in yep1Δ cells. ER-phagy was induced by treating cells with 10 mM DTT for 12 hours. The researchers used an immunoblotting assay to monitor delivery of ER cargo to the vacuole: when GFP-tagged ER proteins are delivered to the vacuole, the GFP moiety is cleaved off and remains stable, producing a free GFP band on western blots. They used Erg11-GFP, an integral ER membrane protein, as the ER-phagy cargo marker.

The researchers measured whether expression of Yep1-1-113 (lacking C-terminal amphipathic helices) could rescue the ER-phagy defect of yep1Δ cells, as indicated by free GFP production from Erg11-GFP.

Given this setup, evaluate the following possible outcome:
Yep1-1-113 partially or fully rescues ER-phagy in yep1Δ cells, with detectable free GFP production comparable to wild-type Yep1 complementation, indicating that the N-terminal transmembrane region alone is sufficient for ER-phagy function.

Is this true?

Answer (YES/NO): NO